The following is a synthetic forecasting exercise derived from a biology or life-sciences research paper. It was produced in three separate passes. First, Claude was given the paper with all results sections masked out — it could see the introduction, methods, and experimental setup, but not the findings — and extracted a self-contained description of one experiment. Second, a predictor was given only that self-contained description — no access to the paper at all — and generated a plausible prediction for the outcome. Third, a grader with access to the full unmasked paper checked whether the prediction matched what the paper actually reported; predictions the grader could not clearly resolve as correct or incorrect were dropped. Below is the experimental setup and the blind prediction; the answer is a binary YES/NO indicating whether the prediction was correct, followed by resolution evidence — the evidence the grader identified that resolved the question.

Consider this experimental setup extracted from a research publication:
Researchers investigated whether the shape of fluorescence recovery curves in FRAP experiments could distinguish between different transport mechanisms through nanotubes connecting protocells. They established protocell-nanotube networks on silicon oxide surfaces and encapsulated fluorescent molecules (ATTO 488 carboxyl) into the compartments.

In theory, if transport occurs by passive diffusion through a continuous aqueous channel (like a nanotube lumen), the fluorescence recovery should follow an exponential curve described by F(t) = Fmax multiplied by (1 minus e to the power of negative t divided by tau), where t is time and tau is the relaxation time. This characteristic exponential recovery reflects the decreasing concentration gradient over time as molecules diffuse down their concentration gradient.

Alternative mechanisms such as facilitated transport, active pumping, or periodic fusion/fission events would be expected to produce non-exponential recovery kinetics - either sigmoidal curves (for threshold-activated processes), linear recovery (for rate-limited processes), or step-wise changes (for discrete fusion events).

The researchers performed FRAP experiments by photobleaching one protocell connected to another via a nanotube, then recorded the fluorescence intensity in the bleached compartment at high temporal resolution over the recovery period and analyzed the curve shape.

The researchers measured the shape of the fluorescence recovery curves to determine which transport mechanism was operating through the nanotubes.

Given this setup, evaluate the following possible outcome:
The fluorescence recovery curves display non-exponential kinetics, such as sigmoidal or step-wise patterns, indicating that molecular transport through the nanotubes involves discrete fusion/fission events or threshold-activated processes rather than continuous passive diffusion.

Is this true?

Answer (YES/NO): NO